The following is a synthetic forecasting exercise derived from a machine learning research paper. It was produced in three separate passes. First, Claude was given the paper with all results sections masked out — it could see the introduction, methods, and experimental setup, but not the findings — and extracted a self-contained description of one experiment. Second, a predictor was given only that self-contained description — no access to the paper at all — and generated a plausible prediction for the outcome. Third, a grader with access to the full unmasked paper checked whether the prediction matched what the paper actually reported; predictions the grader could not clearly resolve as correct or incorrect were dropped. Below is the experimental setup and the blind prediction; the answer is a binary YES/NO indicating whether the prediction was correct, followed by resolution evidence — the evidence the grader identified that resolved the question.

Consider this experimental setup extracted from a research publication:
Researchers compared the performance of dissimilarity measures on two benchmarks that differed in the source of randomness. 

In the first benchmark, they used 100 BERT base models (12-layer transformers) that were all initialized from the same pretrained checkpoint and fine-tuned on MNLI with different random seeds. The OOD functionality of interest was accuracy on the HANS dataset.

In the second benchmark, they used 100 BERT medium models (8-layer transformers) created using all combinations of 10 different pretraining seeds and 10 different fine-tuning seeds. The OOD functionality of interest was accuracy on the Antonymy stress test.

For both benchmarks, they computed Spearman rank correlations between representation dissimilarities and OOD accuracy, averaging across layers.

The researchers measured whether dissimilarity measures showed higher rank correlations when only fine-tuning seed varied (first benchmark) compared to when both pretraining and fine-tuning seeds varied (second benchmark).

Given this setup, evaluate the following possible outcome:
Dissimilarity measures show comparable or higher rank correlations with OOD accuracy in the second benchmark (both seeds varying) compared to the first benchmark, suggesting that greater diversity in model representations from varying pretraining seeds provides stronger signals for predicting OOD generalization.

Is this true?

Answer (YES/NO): NO